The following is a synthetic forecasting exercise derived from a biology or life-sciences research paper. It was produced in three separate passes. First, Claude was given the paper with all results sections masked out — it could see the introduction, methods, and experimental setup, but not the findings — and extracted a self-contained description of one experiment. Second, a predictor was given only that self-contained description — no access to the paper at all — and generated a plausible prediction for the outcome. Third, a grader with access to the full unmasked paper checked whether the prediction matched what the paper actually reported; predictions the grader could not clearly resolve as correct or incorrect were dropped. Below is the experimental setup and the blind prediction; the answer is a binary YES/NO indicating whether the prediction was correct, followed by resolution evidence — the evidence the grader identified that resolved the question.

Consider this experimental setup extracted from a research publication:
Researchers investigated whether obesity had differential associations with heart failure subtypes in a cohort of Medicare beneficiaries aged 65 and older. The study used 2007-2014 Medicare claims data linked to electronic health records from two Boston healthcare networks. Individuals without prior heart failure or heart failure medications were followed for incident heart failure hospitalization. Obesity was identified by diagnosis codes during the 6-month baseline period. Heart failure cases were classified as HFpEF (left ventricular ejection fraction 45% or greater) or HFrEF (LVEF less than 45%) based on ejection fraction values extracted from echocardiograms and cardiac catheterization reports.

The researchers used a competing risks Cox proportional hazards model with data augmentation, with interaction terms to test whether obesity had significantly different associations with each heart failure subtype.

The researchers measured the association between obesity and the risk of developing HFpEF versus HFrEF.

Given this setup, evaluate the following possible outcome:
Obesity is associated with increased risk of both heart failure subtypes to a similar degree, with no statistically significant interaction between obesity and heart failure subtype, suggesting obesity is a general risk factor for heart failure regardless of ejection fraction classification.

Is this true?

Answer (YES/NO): NO